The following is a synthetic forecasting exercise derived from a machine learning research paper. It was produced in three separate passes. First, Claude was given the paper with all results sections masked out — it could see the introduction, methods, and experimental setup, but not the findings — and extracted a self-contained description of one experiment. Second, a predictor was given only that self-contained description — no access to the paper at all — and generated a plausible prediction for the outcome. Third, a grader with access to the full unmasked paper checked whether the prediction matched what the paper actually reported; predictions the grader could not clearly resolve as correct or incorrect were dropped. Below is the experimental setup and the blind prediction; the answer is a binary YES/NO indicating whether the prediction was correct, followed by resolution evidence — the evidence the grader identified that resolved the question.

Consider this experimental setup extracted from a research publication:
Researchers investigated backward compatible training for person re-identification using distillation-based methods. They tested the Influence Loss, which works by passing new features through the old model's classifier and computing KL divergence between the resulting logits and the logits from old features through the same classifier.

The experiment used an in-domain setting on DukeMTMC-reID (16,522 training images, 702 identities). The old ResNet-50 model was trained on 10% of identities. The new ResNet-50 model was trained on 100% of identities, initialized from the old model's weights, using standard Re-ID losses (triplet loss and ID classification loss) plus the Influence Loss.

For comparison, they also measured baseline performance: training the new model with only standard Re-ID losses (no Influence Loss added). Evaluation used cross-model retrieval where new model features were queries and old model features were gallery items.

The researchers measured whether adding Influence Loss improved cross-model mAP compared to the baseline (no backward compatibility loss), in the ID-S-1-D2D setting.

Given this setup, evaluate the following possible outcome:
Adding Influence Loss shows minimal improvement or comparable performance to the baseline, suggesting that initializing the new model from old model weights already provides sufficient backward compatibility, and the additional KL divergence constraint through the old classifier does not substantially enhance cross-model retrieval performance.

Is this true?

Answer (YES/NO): NO